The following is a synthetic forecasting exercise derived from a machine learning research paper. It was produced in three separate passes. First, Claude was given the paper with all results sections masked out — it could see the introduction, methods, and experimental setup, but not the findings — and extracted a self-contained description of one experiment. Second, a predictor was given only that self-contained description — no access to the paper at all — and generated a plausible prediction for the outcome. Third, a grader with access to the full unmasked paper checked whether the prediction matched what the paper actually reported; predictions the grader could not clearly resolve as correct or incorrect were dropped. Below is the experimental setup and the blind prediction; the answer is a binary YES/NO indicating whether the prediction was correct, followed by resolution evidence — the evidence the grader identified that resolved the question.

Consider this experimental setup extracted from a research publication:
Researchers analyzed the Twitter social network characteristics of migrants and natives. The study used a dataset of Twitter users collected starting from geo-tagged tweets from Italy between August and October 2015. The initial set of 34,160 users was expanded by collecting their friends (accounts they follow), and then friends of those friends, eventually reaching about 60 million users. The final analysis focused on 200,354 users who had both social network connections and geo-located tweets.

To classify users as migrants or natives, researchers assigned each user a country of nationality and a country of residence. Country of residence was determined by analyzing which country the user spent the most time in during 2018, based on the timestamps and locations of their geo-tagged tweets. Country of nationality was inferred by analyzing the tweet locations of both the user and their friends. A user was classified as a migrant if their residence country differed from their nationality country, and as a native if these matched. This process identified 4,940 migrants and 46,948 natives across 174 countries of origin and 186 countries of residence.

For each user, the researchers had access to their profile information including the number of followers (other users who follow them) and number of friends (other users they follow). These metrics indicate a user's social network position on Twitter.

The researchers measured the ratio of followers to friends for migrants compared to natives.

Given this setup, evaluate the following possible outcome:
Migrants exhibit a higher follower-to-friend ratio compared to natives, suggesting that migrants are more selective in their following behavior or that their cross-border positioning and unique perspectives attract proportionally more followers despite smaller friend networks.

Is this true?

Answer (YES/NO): YES